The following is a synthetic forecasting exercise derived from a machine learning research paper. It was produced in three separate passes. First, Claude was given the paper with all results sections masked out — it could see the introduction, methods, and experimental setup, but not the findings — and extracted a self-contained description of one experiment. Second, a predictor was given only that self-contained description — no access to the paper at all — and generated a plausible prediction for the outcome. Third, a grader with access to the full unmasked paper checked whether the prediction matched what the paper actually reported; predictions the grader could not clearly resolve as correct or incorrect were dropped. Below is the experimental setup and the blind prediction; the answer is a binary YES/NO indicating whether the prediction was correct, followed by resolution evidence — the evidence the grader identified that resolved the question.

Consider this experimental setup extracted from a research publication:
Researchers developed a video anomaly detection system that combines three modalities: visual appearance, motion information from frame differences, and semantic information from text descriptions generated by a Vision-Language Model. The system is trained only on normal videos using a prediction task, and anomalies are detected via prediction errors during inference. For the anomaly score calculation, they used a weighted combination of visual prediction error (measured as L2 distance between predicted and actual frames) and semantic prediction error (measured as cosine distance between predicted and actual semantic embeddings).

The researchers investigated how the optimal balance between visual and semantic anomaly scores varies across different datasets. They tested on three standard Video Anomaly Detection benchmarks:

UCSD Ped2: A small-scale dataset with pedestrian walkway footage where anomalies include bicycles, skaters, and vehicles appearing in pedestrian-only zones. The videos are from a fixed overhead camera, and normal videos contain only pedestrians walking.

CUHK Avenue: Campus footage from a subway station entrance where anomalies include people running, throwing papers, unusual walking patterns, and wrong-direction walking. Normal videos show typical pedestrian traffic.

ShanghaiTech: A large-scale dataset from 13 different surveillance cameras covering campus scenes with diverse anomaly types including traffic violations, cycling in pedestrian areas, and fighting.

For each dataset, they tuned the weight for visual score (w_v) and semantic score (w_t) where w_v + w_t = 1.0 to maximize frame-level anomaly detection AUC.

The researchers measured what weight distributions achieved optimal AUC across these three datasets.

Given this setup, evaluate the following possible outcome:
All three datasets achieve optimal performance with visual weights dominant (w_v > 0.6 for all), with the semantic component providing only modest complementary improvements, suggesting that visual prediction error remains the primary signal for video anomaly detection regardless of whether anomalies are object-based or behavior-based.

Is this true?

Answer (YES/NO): NO